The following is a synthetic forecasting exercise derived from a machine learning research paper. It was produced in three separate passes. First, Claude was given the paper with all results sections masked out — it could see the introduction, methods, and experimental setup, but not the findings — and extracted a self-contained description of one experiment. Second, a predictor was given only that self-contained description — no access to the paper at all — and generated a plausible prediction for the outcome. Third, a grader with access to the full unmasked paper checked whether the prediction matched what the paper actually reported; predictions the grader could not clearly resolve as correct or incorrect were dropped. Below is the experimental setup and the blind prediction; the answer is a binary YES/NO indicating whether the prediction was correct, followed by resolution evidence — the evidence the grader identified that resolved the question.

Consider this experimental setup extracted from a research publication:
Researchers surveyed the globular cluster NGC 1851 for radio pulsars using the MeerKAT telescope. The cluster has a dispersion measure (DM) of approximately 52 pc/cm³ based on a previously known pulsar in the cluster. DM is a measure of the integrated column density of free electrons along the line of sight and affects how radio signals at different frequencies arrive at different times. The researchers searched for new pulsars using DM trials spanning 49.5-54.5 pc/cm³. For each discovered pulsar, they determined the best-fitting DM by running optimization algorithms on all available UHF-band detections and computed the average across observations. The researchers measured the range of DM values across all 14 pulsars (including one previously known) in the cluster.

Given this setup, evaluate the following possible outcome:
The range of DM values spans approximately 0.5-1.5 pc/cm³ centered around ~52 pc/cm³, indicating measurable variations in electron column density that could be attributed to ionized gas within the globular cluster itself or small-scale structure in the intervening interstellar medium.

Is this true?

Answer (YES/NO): NO